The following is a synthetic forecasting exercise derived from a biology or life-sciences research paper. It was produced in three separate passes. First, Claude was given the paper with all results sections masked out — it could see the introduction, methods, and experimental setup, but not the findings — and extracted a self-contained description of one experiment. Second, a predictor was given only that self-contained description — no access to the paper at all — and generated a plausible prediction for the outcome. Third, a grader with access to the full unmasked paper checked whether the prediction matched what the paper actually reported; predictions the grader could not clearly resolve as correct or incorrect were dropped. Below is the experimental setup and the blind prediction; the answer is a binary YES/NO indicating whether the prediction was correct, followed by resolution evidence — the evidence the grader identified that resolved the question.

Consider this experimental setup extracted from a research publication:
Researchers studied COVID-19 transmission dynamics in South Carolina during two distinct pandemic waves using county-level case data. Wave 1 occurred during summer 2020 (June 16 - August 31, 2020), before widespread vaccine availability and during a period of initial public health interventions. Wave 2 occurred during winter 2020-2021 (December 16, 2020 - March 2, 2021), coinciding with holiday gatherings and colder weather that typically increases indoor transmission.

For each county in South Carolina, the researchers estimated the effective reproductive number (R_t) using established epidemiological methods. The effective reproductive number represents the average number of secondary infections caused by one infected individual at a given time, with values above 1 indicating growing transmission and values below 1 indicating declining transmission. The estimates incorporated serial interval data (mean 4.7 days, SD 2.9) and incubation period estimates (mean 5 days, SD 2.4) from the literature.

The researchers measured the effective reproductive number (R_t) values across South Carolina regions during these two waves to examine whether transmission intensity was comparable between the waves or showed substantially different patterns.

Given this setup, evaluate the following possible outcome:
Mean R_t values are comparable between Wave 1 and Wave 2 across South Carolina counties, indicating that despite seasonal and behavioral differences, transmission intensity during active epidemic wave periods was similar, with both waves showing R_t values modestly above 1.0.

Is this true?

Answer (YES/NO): YES